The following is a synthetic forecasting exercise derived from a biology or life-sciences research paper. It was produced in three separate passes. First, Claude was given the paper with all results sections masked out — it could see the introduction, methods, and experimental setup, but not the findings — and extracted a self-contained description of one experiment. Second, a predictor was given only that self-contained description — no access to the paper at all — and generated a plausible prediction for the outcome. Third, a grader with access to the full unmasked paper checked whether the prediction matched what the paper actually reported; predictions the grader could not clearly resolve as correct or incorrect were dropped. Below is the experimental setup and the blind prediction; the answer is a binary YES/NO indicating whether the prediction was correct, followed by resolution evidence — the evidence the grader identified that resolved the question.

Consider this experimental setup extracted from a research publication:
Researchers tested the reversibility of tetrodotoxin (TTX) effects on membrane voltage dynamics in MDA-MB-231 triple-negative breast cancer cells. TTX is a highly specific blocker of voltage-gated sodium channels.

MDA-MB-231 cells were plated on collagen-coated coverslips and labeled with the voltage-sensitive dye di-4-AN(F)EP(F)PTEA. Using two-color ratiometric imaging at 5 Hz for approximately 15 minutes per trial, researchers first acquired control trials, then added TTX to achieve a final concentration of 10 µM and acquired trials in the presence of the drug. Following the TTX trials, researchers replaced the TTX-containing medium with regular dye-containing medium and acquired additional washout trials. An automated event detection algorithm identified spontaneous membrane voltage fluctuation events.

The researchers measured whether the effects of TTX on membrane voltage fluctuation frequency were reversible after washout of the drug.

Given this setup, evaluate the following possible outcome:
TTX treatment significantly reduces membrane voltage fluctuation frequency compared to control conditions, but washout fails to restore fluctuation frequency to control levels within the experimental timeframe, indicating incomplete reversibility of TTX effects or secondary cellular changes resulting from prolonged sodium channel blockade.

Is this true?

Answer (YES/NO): NO